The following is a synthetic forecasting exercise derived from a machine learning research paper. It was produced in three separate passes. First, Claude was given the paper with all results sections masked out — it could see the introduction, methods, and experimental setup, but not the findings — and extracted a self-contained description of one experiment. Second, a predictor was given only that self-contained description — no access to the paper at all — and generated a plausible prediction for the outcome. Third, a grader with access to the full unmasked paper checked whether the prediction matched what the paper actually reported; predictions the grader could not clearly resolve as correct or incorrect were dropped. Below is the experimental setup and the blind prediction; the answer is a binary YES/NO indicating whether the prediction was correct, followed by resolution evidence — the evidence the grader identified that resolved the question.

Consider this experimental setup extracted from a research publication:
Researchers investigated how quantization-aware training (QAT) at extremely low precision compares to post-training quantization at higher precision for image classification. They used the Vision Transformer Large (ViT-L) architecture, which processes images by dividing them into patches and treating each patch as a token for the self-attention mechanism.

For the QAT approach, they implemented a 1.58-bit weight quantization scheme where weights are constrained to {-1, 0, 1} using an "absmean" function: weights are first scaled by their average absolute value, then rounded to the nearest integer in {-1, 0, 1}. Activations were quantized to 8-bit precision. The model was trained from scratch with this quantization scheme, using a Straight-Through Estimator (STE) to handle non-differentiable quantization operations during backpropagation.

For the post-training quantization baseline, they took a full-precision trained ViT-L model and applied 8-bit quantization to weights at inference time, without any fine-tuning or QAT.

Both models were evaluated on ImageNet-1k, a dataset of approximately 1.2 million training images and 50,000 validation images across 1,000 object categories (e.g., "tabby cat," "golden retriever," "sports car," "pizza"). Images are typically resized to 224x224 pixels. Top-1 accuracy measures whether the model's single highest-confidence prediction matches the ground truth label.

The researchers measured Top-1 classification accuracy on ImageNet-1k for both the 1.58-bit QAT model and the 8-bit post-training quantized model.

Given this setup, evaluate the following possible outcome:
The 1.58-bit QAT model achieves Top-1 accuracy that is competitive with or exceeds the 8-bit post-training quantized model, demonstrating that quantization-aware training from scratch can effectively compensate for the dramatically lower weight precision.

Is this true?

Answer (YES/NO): YES